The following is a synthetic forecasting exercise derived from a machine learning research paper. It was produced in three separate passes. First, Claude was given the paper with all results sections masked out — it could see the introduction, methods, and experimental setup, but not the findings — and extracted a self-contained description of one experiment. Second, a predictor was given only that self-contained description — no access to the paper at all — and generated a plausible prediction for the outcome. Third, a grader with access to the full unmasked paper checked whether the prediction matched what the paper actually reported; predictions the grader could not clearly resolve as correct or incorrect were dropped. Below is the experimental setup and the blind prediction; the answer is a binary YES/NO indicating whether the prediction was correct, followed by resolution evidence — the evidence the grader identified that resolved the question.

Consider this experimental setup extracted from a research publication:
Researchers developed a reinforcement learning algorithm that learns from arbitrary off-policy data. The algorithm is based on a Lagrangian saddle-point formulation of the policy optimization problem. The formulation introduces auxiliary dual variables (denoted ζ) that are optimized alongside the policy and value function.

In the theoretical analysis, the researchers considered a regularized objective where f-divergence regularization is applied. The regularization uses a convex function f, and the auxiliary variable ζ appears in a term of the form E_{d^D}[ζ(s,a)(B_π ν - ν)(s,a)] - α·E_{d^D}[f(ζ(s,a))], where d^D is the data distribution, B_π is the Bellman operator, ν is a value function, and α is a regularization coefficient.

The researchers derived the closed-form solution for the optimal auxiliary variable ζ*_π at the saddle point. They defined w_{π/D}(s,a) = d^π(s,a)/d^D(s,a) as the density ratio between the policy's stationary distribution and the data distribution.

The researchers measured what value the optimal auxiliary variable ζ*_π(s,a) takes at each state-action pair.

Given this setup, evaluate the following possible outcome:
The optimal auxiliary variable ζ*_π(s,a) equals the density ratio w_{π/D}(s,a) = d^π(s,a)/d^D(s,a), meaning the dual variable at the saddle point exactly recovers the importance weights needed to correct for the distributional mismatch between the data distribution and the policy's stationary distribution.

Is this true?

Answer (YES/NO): YES